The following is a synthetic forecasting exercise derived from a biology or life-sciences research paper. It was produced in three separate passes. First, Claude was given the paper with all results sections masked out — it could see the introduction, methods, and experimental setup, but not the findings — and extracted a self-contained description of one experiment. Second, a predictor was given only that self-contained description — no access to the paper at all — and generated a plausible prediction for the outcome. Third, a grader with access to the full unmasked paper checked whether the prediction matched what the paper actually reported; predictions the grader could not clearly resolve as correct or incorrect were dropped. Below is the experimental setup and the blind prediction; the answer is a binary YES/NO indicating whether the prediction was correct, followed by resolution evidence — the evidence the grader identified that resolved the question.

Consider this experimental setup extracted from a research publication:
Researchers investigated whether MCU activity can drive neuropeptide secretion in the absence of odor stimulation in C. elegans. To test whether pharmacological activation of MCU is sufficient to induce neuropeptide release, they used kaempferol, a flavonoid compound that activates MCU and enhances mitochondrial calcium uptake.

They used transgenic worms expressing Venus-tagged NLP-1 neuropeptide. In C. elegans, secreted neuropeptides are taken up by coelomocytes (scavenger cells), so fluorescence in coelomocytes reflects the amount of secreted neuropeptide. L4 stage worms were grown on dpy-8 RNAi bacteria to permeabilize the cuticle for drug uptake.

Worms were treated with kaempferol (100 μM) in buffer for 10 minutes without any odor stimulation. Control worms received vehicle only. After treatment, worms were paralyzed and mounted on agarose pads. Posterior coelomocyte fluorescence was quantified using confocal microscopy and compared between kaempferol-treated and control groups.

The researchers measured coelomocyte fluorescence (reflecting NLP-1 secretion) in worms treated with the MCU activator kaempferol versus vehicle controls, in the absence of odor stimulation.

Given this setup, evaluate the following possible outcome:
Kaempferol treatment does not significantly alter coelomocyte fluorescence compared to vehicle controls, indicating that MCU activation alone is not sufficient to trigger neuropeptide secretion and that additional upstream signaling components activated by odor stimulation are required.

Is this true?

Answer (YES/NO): NO